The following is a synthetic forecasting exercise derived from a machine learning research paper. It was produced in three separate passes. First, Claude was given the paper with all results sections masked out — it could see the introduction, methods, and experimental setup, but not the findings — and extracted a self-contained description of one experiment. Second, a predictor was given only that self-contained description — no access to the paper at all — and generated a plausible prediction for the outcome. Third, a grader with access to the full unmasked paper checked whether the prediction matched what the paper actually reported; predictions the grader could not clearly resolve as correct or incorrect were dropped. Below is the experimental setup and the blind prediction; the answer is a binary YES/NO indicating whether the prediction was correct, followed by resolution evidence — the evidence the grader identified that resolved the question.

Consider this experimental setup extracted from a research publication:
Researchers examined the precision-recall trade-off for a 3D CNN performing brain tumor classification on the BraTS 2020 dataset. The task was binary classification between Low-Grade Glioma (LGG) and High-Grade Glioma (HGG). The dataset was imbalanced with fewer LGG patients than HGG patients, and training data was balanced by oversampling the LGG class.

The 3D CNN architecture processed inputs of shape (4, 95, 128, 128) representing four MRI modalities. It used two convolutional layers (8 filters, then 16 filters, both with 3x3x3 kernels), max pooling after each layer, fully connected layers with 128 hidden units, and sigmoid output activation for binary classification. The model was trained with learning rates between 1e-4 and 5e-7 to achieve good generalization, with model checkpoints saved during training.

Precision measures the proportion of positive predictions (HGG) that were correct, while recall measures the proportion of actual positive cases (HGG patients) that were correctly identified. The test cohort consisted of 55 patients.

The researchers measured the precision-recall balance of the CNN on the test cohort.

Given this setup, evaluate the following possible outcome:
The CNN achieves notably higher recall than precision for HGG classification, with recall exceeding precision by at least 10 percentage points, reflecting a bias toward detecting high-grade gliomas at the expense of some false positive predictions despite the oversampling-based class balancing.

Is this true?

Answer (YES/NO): NO